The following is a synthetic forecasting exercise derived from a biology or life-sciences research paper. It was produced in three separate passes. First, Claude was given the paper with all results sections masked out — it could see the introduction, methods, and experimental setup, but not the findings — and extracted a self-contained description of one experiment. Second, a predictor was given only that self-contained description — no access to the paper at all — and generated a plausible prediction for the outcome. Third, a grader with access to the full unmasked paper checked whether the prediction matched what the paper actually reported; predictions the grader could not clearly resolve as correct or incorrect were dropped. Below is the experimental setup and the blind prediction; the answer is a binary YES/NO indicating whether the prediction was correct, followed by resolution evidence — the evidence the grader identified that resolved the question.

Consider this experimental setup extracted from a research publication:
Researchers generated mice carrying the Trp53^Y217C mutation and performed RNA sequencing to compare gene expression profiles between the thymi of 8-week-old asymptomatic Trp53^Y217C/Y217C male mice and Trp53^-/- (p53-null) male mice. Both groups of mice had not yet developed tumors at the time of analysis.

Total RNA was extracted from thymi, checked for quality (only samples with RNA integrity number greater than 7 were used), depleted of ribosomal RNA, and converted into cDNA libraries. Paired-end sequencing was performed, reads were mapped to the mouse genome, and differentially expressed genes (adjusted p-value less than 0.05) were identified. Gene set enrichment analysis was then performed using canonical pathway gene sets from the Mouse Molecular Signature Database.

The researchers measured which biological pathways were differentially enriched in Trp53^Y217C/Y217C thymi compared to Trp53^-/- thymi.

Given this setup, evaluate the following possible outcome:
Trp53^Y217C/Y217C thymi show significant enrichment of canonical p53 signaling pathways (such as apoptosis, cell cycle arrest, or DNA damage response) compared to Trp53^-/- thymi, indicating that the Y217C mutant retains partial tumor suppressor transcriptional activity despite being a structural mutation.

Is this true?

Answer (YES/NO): NO